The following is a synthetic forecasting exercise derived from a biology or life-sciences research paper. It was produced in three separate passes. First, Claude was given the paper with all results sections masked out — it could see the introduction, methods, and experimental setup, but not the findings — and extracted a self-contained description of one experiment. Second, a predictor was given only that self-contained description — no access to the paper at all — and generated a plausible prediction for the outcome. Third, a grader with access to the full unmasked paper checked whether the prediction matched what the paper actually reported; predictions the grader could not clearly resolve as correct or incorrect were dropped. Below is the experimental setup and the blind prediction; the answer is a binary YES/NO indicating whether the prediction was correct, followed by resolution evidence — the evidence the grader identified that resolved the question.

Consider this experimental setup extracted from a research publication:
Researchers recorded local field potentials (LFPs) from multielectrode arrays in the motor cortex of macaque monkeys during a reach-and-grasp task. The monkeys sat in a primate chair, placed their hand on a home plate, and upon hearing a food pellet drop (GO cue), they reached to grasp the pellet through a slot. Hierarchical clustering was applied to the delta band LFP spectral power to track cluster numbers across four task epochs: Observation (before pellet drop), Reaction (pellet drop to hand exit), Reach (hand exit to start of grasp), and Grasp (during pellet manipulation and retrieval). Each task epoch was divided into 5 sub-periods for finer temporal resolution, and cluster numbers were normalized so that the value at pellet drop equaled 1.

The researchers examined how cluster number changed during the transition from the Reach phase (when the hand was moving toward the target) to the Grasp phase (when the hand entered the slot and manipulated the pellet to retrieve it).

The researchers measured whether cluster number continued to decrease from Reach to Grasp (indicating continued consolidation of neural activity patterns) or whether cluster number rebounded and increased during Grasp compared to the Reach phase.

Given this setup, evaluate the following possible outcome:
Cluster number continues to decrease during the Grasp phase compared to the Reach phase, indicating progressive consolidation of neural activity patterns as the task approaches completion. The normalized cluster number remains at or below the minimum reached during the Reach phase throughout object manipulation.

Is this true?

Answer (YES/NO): NO